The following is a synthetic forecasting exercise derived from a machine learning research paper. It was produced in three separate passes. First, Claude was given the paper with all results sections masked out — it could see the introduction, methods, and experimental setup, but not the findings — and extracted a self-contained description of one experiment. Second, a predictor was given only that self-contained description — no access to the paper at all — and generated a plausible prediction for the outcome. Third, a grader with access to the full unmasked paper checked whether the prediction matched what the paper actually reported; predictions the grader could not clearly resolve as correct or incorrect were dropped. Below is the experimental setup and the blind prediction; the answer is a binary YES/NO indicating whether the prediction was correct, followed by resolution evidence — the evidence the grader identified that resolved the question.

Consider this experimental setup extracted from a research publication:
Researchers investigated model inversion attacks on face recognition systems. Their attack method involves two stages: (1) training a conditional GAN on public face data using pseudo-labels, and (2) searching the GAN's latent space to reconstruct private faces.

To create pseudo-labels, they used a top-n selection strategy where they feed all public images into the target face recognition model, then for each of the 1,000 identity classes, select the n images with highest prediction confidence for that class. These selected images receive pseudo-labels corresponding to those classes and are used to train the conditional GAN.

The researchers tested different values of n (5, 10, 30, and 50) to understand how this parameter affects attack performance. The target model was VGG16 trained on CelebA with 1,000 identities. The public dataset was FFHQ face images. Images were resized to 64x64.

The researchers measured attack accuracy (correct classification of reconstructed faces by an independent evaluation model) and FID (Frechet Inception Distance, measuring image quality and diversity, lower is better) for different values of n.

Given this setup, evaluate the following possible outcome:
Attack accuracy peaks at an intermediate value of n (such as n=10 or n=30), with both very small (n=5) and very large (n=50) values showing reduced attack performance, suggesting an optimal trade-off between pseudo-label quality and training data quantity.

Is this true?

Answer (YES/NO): NO